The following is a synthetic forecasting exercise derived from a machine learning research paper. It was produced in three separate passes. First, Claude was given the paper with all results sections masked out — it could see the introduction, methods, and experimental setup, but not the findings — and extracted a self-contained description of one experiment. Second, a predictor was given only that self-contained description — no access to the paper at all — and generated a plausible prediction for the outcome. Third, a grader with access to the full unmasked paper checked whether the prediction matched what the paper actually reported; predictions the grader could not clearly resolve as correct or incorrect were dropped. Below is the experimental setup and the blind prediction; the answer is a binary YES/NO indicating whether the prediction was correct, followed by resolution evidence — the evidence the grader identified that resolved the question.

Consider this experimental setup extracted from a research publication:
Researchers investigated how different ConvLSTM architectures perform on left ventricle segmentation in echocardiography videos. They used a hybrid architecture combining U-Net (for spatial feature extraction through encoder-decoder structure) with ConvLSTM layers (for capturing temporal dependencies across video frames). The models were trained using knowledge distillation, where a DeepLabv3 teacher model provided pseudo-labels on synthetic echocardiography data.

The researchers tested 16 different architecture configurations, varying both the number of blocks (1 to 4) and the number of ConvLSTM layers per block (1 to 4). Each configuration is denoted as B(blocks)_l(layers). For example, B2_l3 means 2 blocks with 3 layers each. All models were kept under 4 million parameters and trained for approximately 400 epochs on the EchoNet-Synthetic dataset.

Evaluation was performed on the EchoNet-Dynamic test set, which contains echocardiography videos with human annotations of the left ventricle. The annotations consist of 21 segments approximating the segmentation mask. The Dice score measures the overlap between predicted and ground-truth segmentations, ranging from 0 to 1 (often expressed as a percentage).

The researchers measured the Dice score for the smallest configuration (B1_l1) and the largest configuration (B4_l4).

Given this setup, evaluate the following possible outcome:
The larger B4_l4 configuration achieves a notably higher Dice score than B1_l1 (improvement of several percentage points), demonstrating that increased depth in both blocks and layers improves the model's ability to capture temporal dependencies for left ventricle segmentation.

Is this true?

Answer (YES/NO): YES